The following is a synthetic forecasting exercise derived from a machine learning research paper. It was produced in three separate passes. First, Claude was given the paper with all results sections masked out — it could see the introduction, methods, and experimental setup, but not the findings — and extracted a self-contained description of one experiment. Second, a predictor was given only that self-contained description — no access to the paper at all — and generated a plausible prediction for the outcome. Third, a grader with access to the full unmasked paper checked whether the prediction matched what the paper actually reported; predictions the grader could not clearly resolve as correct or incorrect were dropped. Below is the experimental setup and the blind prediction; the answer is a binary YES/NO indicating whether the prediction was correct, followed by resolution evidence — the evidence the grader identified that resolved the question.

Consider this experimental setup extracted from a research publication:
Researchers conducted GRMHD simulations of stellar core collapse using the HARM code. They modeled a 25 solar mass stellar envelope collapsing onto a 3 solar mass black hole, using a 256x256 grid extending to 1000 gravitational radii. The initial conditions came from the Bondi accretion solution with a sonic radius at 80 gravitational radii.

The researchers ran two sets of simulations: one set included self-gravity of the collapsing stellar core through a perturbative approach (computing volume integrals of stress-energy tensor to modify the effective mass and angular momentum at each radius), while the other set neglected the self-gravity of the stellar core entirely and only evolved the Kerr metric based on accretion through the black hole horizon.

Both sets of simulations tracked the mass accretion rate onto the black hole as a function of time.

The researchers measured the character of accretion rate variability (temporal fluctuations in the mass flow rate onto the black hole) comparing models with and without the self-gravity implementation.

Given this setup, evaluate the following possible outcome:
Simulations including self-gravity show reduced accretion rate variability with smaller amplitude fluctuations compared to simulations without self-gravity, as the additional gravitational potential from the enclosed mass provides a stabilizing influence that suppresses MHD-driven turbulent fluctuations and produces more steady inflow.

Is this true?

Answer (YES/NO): NO